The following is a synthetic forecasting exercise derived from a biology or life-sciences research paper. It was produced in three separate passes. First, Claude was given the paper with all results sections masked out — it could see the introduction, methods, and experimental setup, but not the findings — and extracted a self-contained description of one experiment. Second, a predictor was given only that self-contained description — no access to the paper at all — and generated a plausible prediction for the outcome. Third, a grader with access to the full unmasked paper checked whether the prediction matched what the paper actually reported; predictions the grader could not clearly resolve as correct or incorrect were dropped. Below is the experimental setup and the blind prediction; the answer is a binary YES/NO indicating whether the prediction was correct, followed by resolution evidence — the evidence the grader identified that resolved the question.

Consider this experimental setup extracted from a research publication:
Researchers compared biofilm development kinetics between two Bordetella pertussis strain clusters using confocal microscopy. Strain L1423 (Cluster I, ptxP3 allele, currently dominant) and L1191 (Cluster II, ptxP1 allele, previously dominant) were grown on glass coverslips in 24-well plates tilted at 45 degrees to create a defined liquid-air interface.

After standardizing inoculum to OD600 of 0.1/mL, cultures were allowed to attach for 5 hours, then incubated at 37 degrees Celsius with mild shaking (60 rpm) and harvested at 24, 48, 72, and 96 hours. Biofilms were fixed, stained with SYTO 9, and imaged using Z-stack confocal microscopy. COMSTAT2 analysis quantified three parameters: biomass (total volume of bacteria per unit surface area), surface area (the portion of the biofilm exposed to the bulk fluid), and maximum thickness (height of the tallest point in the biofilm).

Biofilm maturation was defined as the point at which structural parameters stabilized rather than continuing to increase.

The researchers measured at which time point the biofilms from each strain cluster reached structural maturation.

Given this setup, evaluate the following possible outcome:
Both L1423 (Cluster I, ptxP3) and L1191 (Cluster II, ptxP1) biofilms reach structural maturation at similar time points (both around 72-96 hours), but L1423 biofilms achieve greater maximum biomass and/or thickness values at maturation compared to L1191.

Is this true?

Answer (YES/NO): NO